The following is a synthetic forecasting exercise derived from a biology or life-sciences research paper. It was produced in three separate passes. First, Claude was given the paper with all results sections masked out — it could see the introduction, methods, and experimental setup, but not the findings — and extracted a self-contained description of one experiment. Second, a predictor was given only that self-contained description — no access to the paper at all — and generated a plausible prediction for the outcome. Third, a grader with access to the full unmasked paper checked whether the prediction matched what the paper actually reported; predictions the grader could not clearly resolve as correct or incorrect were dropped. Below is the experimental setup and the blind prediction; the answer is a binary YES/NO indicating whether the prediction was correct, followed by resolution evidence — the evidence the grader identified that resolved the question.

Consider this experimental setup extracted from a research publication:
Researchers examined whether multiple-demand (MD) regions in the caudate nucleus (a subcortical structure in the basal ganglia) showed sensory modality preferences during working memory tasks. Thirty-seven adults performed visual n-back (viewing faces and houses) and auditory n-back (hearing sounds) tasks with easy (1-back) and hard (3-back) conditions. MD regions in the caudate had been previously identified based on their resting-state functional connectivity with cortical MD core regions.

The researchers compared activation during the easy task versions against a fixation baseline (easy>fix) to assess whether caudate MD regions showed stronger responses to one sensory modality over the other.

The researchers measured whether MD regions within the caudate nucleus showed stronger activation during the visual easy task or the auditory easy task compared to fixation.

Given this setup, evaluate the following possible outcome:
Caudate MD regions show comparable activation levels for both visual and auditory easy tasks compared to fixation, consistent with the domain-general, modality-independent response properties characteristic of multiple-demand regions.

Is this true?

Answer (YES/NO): YES